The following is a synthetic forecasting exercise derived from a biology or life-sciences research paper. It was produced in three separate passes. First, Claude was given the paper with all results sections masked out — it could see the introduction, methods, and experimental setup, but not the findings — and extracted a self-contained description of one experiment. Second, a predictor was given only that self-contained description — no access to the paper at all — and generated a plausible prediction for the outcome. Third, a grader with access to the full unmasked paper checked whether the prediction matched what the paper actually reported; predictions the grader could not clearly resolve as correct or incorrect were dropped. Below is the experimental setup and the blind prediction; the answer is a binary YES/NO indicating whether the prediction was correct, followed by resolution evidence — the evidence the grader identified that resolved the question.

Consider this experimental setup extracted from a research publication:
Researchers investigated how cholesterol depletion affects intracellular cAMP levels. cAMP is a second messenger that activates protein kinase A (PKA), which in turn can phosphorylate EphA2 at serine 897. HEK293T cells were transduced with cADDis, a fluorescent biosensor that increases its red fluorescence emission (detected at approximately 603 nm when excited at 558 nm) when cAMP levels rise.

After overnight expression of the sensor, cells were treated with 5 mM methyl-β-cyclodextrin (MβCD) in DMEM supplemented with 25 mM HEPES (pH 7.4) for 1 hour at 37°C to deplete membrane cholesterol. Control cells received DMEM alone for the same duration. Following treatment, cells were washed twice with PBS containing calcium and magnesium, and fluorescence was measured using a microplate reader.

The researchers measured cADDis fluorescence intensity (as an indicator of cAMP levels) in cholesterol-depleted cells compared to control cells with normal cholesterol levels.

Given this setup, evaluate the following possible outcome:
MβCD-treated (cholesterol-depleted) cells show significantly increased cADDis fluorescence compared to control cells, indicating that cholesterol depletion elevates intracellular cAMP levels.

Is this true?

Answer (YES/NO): YES